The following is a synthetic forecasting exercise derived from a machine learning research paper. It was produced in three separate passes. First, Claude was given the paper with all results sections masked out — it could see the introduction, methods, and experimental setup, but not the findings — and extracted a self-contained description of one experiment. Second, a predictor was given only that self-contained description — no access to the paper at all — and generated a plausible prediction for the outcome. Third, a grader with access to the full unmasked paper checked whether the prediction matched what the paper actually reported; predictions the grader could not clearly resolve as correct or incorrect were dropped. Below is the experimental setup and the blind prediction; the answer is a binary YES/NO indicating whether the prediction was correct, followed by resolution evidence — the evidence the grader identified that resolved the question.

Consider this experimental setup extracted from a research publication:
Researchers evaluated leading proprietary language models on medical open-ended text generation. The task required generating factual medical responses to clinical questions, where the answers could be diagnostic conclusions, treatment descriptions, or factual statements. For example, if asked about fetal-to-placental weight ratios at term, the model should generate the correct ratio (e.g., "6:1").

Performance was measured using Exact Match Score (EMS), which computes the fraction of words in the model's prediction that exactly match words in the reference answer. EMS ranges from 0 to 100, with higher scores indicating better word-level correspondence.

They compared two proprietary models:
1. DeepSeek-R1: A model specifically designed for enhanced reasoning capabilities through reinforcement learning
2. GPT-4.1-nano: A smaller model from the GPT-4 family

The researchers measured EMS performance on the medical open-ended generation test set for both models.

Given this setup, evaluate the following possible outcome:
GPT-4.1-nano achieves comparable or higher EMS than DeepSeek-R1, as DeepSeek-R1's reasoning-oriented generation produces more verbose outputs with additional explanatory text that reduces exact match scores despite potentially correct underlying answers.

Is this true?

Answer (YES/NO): YES